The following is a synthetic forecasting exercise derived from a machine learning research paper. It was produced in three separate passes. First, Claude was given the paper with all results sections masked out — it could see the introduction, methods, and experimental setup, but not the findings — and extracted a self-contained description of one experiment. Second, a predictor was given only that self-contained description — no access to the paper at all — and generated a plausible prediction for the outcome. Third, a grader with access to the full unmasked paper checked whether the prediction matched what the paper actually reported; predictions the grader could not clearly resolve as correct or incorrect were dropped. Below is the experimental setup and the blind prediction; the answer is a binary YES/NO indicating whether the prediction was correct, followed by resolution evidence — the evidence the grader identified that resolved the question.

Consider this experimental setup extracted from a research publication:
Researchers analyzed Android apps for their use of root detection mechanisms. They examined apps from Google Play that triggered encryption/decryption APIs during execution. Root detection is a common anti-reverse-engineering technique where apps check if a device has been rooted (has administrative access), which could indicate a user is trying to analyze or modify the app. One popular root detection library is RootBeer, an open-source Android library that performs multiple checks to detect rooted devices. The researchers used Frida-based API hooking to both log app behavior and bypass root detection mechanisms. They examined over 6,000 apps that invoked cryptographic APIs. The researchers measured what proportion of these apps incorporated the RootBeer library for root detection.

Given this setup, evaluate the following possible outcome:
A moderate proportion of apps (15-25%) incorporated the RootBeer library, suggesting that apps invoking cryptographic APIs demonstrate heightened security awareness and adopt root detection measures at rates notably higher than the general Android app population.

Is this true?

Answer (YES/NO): NO